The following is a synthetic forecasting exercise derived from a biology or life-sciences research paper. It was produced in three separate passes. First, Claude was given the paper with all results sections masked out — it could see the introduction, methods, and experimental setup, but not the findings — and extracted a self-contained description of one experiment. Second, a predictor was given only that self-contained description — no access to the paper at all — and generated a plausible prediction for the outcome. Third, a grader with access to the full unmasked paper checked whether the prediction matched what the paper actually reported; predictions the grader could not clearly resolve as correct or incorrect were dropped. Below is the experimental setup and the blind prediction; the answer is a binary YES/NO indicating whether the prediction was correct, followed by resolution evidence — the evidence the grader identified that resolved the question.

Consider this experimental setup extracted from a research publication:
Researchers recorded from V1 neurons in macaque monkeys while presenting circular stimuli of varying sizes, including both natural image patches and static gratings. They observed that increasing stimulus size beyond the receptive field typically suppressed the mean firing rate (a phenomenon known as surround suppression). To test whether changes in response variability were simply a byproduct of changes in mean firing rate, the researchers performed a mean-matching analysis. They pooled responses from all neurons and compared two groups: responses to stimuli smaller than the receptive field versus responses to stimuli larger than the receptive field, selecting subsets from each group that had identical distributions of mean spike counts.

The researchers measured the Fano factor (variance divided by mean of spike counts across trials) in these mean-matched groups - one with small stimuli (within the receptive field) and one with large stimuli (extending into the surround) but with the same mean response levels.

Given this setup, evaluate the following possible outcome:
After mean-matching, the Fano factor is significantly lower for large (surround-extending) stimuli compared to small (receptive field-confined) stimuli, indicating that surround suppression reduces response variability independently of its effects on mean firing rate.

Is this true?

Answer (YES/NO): YES